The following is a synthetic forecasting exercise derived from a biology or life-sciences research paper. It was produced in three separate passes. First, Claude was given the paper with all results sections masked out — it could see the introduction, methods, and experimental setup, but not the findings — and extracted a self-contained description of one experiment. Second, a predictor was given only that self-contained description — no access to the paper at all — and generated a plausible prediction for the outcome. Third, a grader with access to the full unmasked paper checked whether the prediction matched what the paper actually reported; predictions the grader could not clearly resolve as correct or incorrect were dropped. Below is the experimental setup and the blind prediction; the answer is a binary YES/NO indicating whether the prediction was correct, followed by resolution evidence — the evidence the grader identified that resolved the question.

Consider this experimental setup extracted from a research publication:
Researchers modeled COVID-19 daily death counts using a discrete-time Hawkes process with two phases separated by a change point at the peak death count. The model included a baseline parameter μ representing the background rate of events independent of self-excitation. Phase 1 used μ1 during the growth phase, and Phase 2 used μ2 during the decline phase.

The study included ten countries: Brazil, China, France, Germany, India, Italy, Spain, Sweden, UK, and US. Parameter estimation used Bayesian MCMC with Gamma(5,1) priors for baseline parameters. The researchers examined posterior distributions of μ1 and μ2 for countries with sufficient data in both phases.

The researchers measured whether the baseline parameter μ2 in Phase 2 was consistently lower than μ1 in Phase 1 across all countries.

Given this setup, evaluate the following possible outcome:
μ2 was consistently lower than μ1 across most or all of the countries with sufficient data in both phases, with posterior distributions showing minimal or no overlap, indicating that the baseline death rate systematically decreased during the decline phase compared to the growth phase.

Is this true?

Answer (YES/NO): YES